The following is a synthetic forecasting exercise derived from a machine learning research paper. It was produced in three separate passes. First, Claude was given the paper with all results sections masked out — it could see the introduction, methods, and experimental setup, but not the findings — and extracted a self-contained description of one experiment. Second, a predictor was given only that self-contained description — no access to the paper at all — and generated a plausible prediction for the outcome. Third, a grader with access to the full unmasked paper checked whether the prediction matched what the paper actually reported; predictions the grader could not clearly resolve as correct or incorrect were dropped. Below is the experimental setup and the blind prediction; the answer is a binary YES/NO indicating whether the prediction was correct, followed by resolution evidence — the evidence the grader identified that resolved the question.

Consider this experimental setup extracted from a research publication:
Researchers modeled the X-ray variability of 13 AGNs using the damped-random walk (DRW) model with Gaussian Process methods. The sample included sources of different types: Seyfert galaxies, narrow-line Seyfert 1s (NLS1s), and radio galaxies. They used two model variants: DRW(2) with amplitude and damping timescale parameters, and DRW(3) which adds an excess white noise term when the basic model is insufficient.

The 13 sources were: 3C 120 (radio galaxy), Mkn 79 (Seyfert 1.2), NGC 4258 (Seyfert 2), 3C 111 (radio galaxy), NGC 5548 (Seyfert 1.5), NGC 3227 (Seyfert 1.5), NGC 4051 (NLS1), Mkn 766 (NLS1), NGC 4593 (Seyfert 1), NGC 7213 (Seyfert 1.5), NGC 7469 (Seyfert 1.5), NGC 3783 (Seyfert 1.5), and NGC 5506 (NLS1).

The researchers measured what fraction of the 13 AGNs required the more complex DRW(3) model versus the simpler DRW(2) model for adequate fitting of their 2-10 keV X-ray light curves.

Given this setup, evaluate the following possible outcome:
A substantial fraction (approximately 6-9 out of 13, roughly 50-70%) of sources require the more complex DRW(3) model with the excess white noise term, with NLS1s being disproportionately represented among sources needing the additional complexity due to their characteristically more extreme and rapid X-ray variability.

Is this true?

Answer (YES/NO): YES